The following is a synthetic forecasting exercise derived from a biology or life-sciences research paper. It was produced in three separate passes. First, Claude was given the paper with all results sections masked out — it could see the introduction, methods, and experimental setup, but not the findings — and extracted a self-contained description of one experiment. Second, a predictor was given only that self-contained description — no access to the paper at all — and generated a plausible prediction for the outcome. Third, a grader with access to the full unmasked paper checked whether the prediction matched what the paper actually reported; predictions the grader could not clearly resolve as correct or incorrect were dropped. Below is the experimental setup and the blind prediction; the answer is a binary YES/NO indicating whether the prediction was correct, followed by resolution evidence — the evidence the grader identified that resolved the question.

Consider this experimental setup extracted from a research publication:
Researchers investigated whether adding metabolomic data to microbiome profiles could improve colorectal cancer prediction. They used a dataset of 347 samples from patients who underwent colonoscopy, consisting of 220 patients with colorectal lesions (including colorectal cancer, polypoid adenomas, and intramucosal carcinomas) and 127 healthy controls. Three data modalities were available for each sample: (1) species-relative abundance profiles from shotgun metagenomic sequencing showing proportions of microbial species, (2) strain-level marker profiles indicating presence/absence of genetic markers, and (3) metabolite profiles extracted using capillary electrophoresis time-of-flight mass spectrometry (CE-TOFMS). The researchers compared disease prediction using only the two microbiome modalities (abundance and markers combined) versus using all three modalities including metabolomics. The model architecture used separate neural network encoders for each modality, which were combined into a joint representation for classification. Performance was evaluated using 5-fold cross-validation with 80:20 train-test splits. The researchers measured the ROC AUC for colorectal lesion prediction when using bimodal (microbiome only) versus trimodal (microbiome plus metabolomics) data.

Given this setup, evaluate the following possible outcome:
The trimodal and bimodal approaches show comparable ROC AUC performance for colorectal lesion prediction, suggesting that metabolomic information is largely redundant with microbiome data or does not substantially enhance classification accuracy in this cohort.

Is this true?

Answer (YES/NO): NO